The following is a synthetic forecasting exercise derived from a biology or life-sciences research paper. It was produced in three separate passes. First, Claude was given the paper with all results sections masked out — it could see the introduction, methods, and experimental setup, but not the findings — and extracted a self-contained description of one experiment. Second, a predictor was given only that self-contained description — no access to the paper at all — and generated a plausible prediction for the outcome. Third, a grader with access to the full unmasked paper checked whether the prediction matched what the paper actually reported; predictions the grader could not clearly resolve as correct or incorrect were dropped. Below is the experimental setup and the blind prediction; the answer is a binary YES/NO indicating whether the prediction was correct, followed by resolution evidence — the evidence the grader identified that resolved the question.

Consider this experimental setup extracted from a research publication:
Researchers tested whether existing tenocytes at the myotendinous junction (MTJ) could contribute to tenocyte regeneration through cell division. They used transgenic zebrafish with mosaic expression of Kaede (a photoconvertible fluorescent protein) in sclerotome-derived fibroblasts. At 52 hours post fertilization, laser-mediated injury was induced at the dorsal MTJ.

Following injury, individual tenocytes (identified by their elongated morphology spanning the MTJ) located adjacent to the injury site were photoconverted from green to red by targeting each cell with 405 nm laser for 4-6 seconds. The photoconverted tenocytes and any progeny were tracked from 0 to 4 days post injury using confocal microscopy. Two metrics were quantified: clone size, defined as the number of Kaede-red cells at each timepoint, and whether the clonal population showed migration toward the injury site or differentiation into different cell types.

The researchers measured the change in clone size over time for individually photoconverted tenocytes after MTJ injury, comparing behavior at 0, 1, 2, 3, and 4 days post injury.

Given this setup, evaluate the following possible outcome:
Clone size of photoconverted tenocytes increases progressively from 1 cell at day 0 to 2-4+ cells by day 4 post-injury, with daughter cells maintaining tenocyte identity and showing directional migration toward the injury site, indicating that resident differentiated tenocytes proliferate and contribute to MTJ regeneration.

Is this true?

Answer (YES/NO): NO